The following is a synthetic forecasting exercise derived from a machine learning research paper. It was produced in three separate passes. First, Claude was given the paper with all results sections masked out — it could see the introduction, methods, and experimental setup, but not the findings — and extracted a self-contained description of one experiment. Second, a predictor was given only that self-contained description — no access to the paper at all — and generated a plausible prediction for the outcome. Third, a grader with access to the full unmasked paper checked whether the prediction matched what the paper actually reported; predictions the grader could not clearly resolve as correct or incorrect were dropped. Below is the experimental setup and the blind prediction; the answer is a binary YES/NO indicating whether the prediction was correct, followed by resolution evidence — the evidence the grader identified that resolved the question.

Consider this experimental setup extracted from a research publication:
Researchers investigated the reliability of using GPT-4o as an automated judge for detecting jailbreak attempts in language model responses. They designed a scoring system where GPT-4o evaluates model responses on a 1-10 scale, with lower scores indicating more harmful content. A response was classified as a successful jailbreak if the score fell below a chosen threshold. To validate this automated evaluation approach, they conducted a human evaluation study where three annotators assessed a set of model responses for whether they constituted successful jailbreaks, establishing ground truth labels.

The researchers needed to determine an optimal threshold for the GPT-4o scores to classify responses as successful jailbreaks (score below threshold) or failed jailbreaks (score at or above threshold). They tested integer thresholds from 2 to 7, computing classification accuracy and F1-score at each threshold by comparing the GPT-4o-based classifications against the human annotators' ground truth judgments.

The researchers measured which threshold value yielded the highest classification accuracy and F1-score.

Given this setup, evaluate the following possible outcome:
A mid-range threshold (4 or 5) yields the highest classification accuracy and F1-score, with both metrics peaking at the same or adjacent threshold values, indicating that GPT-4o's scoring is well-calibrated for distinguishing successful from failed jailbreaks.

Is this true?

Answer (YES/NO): YES